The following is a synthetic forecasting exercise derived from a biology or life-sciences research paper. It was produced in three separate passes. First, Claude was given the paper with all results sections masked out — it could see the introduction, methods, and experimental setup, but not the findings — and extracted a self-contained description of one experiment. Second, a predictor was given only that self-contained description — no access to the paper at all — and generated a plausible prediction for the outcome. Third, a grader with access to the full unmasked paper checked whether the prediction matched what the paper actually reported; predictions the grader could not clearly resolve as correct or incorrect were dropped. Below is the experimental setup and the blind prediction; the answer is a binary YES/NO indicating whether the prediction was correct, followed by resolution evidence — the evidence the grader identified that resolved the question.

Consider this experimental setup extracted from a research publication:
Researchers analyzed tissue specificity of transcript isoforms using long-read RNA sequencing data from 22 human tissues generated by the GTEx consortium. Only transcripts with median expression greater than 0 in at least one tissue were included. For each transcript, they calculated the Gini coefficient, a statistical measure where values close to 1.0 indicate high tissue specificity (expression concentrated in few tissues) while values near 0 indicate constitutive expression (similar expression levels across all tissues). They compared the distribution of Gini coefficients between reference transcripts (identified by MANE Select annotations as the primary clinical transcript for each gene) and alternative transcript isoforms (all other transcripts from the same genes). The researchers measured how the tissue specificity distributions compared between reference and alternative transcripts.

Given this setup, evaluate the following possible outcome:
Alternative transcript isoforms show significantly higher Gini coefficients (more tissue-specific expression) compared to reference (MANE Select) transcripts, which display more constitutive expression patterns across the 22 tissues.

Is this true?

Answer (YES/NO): YES